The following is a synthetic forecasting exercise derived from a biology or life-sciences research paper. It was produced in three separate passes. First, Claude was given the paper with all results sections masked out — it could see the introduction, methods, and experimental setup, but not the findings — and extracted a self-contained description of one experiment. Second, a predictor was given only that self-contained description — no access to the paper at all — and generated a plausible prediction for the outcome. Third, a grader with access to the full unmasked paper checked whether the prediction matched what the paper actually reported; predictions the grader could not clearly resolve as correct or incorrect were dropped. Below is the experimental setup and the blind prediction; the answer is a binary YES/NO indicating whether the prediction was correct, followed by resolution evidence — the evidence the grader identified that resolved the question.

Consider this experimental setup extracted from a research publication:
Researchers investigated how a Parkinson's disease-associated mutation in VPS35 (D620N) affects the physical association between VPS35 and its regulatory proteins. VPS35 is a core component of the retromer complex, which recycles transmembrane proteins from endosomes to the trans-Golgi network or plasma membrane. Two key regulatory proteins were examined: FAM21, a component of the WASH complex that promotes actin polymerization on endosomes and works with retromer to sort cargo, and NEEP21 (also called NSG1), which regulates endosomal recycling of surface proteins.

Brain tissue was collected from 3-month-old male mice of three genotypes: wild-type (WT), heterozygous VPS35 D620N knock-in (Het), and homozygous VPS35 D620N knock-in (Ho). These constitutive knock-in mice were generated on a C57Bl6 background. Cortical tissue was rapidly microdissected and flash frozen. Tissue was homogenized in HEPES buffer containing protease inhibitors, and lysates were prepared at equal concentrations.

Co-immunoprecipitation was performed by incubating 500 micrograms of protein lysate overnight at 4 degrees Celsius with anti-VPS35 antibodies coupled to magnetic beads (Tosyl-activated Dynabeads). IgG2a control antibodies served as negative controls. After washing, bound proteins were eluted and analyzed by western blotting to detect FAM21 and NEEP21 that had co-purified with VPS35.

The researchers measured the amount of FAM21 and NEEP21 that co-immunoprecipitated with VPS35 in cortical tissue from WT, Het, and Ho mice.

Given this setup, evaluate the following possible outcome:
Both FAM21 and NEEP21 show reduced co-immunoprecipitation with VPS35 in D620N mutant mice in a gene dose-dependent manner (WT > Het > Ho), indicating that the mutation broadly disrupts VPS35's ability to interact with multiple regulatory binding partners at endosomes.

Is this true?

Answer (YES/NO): NO